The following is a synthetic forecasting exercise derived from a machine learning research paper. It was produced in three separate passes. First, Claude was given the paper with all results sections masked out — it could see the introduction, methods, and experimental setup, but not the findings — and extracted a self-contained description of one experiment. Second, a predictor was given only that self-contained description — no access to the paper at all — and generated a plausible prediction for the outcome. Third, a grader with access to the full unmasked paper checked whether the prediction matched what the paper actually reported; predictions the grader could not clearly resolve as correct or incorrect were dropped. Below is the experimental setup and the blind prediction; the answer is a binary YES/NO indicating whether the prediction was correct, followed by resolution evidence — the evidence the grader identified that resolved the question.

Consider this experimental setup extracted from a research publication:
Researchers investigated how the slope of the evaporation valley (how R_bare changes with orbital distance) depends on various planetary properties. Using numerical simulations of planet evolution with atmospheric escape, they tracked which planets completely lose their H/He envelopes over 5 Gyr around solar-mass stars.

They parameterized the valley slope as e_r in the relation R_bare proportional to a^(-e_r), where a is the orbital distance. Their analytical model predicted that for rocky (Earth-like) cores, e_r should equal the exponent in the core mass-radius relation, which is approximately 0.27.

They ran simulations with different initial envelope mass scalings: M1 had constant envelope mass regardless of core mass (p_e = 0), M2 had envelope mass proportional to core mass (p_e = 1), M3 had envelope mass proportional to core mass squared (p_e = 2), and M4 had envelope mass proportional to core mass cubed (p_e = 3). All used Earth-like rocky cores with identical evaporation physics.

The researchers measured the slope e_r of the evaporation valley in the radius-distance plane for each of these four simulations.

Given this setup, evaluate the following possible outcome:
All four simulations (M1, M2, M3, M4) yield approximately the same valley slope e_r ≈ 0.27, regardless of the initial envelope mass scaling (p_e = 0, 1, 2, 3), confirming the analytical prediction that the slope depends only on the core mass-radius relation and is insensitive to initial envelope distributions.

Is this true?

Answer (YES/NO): NO